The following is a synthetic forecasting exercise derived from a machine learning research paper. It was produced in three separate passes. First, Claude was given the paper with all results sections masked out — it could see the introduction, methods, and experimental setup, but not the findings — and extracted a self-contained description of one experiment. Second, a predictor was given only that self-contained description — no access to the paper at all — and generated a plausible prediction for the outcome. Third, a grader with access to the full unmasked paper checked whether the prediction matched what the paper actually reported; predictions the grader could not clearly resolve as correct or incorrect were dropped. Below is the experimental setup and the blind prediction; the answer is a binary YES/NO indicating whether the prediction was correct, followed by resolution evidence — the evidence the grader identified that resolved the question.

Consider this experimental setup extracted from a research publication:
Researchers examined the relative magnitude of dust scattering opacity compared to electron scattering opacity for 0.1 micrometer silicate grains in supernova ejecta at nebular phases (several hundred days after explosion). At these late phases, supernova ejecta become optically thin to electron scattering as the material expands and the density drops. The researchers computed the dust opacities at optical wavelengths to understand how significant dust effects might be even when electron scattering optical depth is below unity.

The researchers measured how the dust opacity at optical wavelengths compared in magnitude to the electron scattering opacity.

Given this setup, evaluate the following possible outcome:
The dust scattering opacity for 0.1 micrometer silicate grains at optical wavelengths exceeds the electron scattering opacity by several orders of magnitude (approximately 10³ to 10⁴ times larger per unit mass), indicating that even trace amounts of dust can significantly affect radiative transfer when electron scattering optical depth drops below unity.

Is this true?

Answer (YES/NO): YES